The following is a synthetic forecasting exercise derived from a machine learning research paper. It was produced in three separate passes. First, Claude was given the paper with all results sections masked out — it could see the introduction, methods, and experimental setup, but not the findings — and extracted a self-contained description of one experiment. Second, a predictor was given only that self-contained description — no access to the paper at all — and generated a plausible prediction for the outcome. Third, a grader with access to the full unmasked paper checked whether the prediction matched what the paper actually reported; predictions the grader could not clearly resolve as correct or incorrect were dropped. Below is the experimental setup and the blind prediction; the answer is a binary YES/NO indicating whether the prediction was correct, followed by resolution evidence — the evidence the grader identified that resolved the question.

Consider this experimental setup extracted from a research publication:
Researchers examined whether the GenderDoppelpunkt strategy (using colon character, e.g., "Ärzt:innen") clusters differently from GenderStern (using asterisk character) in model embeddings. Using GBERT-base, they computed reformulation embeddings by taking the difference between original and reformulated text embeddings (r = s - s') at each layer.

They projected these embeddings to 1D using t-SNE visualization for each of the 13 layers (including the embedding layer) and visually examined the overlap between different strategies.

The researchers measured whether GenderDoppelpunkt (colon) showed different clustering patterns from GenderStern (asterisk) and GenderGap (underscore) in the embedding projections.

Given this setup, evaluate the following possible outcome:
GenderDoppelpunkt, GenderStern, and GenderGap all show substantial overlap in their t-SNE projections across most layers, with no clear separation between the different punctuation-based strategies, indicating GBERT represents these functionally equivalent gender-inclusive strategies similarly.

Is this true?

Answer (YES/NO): NO